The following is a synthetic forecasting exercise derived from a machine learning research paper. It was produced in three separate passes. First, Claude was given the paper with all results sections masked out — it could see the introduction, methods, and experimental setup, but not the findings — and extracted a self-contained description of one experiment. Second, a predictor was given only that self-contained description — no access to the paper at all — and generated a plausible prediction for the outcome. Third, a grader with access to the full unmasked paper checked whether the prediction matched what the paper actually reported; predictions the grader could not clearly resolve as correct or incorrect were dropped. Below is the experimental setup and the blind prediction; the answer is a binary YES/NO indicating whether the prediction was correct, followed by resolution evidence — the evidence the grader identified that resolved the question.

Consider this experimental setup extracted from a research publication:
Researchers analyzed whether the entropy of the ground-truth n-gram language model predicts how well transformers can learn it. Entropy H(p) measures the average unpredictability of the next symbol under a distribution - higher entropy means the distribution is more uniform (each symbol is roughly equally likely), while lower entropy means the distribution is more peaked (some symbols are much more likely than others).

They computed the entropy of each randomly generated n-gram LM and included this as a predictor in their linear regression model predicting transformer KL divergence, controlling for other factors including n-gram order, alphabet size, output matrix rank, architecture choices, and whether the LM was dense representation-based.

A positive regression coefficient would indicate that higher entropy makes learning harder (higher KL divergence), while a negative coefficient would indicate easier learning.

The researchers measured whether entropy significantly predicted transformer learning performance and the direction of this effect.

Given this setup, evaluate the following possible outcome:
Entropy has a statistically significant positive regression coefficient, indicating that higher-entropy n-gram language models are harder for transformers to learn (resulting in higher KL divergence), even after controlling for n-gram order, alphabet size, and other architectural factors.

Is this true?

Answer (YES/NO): NO